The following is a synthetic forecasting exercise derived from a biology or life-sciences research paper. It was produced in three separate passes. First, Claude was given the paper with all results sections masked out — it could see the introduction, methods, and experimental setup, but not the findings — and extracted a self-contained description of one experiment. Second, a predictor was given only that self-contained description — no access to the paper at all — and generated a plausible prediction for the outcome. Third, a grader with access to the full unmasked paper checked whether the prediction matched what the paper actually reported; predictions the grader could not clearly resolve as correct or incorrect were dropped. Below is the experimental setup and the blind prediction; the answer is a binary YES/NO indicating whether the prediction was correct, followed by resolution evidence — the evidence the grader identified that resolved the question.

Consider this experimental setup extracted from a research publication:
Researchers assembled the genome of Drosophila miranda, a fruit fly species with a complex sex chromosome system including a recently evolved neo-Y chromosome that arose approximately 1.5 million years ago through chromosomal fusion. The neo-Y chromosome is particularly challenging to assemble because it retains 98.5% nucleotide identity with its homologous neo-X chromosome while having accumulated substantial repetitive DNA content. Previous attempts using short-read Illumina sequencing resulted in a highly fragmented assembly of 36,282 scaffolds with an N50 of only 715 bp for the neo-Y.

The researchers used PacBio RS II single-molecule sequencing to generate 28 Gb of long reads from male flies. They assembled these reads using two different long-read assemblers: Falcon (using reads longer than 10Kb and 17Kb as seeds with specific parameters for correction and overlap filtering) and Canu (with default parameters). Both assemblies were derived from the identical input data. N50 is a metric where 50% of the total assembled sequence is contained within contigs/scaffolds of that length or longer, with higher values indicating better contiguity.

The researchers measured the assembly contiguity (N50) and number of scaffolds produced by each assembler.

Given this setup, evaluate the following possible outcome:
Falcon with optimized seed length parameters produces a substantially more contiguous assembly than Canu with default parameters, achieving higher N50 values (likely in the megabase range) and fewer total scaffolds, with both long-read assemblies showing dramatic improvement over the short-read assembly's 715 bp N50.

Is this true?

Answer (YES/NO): NO